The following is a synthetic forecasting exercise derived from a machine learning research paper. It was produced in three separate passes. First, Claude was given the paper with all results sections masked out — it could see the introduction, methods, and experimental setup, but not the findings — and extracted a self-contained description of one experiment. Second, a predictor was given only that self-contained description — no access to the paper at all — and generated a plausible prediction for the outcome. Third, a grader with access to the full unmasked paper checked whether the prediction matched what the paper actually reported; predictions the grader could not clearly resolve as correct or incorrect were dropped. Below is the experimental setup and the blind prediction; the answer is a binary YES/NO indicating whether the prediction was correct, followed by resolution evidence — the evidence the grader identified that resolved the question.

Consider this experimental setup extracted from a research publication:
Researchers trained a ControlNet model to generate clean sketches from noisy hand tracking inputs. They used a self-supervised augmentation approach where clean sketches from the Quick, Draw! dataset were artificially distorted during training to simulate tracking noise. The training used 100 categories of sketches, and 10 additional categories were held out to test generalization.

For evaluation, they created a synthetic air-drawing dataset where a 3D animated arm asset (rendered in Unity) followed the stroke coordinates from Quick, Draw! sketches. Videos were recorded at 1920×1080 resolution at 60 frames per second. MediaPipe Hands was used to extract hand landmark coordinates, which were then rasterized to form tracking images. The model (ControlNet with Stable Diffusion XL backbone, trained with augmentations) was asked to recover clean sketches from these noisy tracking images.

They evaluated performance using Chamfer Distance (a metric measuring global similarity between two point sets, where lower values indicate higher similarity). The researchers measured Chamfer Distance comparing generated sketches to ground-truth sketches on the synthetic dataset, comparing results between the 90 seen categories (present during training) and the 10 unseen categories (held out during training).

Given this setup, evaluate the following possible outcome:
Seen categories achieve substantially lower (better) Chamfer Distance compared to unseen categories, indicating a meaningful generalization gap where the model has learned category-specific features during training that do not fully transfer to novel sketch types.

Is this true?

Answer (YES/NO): NO